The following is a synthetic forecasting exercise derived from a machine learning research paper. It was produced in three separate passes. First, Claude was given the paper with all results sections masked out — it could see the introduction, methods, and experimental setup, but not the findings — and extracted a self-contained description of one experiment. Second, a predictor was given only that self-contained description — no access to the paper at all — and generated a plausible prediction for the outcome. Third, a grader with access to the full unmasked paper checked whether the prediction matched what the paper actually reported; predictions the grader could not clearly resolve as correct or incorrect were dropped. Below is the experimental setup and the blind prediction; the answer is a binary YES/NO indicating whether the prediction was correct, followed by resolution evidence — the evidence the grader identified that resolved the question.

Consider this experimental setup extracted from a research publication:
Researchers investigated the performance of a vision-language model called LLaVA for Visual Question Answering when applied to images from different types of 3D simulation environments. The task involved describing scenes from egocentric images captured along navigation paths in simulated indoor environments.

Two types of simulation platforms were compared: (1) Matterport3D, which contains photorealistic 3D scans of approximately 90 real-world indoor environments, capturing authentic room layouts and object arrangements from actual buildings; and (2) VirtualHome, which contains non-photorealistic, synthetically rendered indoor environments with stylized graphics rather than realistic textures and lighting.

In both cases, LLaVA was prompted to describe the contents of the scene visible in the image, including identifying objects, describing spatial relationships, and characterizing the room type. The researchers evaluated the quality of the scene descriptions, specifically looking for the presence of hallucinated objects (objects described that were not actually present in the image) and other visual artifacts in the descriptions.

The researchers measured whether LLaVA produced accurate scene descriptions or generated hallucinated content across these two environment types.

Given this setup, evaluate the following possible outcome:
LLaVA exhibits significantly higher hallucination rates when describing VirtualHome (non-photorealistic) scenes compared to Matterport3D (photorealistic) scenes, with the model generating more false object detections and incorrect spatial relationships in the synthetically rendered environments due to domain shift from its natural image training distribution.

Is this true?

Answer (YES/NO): YES